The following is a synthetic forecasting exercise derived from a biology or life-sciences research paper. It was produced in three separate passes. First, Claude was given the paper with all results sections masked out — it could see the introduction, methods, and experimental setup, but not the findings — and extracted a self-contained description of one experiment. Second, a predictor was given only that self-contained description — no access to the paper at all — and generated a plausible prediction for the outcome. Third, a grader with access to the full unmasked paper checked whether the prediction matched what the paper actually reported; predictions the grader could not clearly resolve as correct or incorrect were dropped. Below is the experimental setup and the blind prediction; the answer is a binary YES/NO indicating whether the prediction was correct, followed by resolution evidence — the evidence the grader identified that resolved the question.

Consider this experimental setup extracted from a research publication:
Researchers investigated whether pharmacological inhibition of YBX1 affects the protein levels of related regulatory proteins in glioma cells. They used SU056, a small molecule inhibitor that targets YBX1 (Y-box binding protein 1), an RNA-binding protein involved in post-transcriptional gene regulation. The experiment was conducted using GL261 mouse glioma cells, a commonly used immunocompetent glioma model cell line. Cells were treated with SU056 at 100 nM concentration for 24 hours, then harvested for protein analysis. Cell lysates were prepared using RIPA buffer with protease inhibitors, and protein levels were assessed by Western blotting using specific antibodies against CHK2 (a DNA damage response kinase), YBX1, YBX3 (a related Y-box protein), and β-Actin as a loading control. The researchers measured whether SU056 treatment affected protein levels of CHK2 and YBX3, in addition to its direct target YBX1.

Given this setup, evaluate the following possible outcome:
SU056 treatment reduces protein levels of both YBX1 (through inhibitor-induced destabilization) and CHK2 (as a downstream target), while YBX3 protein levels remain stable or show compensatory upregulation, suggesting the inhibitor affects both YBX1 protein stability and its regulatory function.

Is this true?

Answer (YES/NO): NO